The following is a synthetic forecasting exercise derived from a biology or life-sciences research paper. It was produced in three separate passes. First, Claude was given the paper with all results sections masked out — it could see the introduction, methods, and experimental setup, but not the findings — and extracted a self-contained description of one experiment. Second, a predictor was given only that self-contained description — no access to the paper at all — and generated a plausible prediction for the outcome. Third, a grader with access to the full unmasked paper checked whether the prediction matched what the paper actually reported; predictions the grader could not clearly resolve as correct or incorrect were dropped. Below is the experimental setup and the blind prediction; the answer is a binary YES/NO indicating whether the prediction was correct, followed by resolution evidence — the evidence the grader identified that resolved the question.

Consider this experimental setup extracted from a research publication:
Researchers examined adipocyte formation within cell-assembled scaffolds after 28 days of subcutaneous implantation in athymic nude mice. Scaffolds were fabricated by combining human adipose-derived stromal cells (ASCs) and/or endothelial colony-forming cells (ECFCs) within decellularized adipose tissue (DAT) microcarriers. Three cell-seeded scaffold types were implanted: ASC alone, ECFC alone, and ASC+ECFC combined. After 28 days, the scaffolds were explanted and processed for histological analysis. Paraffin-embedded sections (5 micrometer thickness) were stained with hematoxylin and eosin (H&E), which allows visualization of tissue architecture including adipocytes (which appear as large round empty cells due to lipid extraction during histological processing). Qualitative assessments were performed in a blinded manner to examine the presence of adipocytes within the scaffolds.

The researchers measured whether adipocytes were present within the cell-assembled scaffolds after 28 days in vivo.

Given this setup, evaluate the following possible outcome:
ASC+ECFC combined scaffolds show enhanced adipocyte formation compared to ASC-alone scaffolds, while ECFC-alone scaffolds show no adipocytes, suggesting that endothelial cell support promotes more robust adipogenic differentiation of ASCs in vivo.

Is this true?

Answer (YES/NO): NO